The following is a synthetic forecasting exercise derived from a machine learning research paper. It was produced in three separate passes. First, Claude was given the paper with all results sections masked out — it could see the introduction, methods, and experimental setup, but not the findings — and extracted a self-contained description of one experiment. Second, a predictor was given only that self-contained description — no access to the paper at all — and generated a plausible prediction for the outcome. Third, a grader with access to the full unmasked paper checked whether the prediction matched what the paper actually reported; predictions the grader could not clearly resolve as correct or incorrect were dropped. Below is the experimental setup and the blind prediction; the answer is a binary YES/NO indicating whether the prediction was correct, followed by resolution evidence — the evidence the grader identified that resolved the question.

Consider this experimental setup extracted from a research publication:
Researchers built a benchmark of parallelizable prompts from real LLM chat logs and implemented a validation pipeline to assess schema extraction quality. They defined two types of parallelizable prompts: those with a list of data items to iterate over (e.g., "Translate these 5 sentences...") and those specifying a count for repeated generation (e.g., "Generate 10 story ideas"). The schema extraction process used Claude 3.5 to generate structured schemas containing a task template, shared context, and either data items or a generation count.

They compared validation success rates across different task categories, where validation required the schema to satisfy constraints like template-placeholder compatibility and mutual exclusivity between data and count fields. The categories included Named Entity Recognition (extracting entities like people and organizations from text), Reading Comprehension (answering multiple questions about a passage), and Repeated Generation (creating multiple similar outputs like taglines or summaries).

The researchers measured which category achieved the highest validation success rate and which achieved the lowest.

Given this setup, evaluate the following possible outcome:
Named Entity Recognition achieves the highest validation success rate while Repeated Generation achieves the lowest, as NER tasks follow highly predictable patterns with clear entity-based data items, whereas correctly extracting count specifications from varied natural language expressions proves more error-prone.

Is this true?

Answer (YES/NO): YES